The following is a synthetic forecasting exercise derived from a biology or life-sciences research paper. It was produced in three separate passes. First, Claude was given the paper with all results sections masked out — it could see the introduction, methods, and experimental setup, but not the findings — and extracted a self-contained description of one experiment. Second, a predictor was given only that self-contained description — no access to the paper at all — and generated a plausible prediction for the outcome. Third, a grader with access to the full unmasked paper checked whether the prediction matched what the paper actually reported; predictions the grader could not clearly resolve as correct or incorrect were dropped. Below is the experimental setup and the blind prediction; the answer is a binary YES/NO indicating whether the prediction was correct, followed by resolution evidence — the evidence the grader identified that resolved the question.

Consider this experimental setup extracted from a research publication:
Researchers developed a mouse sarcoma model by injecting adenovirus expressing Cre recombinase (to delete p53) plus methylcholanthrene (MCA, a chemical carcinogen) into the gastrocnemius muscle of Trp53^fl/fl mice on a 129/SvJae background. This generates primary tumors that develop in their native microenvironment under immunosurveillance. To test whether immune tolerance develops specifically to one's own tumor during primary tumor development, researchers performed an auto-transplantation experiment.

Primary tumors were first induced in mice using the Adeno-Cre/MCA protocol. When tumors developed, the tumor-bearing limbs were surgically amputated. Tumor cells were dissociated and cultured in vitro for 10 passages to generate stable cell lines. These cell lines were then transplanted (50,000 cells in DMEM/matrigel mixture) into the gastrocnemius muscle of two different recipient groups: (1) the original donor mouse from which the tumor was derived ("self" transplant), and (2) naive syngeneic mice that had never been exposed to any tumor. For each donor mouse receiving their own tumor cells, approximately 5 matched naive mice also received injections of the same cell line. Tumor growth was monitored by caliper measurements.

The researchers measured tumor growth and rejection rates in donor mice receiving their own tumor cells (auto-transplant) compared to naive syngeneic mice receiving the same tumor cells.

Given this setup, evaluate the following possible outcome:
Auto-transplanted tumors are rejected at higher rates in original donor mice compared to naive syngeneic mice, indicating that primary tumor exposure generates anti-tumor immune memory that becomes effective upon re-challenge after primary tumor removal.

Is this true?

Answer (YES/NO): NO